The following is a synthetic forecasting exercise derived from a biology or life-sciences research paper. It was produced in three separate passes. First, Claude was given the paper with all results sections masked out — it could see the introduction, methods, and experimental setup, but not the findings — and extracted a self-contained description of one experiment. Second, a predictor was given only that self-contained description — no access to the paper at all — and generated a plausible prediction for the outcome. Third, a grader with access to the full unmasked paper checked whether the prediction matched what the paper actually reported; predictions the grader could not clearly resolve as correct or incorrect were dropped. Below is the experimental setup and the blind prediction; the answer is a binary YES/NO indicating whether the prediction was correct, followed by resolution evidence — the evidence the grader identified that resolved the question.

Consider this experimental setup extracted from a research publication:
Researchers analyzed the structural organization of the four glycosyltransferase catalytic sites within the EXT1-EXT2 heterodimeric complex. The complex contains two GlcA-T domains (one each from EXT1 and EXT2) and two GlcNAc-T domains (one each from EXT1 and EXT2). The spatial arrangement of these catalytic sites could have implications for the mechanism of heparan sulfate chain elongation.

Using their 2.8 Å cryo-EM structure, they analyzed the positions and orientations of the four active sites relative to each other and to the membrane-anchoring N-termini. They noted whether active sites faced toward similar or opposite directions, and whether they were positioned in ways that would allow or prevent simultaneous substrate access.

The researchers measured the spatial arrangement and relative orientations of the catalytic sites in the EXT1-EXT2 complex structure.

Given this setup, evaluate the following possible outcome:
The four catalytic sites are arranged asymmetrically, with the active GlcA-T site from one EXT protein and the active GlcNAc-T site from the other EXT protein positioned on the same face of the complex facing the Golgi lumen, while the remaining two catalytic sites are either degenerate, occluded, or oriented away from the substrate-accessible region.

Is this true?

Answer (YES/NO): NO